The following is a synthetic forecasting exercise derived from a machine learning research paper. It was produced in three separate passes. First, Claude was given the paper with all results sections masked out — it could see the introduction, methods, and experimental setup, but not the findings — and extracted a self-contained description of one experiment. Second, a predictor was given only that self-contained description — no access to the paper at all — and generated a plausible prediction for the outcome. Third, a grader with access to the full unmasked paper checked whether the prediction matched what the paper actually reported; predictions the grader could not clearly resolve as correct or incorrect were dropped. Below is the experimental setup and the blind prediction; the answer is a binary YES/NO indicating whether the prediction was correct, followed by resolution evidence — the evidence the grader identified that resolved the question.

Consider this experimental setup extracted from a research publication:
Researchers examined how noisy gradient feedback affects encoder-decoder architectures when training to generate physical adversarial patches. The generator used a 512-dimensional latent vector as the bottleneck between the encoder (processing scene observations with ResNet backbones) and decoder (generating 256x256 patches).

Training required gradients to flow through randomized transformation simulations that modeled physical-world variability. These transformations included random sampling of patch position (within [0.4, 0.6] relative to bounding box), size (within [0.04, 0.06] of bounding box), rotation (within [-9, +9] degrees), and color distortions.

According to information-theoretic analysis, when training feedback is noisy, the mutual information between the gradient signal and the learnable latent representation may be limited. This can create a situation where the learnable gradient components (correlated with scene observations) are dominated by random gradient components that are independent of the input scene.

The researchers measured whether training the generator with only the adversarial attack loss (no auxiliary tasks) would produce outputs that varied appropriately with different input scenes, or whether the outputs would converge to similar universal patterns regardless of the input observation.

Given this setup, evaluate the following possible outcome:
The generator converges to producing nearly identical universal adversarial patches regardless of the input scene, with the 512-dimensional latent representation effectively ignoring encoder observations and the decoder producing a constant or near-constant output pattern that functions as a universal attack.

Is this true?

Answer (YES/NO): YES